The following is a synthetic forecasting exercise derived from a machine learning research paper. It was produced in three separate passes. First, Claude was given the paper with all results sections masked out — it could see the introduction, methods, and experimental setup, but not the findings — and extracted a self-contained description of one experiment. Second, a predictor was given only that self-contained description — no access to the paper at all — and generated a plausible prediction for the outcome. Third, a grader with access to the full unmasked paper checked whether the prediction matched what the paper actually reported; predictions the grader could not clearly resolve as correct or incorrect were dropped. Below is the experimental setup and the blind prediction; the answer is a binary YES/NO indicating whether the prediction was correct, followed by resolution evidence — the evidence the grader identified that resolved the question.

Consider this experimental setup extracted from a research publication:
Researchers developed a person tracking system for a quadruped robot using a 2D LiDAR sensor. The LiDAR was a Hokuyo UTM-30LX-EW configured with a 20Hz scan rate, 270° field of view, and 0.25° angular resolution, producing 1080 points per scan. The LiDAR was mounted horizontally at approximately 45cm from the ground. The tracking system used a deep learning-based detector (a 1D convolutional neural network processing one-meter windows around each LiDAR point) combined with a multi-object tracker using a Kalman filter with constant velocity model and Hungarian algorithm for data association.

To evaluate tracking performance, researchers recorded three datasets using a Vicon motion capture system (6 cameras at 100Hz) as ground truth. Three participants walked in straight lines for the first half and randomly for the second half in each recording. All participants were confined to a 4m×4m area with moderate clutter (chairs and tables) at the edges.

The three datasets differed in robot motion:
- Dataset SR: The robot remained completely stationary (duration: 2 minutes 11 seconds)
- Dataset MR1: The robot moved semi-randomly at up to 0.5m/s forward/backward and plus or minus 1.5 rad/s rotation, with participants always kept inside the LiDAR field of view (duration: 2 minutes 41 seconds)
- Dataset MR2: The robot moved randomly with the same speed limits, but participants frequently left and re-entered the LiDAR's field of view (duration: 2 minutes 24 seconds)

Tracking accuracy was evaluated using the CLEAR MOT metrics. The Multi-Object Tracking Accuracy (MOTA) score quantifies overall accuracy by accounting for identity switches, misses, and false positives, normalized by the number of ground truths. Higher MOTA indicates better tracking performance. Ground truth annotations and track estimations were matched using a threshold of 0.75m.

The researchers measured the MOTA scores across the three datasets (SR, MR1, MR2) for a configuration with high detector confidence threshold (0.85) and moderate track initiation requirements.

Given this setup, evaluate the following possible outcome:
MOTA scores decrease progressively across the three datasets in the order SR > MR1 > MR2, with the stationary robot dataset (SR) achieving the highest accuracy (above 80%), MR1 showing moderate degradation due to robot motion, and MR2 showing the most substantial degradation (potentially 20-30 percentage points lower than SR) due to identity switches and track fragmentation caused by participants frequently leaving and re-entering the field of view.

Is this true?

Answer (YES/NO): NO